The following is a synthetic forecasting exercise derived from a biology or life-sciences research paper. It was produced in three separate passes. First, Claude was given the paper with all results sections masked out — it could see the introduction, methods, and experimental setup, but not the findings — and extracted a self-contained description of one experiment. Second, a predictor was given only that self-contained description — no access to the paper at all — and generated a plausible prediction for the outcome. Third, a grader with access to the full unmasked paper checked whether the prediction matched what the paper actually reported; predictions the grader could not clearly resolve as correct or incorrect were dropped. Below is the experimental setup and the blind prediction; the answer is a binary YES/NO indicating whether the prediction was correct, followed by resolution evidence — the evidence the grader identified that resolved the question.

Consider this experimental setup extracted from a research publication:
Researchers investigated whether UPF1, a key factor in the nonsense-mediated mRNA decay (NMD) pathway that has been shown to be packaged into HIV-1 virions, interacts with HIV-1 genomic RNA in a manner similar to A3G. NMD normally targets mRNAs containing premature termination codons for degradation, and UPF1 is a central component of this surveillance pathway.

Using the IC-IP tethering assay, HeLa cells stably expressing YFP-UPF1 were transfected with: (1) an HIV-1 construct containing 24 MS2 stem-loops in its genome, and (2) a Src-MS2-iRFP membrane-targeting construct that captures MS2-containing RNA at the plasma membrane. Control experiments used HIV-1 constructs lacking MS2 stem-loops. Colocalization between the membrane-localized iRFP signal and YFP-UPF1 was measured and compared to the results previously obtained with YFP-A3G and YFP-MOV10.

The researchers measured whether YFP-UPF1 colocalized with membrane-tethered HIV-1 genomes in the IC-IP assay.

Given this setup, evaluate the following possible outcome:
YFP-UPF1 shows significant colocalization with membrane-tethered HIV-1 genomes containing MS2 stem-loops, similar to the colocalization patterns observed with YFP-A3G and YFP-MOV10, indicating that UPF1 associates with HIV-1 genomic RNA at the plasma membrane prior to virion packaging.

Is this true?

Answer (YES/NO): NO